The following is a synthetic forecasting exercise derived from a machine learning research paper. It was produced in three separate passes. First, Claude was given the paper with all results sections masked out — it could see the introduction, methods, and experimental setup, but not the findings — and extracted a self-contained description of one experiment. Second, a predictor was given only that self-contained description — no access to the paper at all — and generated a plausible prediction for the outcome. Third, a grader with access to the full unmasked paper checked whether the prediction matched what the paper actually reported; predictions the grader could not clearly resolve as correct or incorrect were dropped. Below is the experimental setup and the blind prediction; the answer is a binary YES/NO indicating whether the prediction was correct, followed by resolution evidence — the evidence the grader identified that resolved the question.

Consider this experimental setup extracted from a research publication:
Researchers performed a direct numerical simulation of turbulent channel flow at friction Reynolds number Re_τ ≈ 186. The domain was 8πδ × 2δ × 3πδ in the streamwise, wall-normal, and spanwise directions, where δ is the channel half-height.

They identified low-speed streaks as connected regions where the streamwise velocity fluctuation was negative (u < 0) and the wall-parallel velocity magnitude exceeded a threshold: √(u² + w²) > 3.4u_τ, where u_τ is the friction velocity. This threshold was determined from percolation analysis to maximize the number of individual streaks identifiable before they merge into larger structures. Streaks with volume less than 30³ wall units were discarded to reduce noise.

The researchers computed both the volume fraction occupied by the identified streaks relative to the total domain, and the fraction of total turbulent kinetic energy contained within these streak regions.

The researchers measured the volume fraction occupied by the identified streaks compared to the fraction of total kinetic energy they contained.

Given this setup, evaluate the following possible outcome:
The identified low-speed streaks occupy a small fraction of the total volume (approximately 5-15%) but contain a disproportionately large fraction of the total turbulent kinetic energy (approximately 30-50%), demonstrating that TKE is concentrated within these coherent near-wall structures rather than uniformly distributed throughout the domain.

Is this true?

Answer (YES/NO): NO